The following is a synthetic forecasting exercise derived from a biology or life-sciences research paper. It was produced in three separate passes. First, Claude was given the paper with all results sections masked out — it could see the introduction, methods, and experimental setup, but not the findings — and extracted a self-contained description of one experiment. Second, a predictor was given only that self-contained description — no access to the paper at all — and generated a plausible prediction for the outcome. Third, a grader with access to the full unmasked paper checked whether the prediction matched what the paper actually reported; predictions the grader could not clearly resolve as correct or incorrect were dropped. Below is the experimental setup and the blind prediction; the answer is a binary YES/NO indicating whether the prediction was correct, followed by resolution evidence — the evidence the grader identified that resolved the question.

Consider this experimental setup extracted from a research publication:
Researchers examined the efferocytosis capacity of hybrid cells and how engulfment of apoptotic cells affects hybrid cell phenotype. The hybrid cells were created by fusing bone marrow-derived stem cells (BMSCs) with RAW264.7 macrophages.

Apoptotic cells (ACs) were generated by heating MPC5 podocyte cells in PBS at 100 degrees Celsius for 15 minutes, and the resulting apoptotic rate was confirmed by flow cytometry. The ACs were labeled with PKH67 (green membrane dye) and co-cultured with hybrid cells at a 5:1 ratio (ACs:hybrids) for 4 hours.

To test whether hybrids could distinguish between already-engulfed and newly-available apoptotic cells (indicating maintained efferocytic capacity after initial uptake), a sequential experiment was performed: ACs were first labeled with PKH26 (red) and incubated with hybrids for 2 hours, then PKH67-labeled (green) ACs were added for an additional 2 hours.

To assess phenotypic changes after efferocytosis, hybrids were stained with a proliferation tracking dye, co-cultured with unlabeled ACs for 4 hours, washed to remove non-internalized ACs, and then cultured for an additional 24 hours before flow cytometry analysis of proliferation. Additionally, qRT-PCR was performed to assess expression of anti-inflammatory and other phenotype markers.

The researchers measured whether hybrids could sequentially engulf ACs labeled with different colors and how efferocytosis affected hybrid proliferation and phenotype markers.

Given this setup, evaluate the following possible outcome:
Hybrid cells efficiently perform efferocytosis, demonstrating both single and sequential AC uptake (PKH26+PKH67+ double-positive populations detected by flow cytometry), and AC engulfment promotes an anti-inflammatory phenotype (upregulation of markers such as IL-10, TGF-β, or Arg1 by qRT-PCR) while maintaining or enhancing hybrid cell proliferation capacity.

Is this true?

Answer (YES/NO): NO